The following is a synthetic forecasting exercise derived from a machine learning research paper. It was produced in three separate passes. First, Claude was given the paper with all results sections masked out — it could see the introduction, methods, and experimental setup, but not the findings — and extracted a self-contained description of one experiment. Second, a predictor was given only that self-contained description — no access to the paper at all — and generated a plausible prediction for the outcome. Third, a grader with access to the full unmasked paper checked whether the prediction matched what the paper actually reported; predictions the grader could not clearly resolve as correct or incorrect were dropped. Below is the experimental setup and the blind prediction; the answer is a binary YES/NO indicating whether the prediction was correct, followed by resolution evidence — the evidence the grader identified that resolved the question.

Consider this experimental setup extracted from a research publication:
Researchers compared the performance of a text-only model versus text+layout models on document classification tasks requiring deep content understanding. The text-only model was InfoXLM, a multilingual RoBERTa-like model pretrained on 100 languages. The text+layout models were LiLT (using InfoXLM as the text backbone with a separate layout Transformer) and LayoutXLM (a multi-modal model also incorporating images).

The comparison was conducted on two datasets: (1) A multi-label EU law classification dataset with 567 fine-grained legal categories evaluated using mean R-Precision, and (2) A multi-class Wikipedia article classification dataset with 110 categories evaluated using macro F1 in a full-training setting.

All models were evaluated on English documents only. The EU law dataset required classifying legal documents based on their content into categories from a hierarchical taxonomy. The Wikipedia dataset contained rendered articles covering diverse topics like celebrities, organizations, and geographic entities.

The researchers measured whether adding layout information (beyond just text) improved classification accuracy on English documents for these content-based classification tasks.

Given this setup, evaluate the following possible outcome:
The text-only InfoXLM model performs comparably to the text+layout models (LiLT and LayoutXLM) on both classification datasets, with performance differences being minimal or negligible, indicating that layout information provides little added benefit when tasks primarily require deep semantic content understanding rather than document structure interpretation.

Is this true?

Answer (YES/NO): YES